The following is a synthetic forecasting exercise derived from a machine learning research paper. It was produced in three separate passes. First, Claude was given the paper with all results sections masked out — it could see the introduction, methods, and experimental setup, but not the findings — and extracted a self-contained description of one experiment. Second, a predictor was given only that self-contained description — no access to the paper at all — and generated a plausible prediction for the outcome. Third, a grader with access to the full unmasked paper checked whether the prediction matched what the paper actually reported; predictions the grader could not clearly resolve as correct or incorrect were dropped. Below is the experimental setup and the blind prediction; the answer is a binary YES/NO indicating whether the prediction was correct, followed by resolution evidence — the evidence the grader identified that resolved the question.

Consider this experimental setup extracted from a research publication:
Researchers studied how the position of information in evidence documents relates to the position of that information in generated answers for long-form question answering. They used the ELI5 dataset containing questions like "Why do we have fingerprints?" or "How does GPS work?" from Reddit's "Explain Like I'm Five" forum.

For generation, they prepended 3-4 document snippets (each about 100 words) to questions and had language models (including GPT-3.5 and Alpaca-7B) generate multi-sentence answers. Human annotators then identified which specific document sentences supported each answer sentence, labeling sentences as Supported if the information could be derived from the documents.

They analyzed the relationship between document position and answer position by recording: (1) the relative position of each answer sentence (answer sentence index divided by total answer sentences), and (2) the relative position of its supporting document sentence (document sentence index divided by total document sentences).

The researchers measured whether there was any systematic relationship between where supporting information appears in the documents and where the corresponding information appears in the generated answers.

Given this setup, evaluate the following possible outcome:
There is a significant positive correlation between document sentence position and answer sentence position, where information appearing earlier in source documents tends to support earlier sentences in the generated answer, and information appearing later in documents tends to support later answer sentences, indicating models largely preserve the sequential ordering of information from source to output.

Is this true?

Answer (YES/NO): YES